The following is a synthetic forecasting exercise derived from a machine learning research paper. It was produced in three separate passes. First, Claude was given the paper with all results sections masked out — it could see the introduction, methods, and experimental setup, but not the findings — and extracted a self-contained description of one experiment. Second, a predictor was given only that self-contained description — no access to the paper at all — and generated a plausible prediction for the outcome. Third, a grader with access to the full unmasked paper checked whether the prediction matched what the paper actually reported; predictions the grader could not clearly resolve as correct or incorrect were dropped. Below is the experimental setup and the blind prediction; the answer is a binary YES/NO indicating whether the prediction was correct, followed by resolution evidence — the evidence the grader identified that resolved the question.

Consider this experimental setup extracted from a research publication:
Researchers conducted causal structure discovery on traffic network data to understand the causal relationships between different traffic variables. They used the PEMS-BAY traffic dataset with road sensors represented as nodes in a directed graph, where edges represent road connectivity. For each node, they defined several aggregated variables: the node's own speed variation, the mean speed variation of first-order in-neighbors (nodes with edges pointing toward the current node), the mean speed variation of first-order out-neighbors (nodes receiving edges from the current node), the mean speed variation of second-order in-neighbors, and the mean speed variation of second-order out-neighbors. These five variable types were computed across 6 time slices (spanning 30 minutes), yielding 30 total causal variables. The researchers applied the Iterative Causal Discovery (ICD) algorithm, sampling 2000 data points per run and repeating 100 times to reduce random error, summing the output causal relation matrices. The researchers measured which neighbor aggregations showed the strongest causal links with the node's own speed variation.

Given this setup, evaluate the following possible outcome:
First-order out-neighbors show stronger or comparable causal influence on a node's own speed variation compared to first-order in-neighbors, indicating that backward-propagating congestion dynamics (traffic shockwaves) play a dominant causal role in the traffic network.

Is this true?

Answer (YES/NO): YES